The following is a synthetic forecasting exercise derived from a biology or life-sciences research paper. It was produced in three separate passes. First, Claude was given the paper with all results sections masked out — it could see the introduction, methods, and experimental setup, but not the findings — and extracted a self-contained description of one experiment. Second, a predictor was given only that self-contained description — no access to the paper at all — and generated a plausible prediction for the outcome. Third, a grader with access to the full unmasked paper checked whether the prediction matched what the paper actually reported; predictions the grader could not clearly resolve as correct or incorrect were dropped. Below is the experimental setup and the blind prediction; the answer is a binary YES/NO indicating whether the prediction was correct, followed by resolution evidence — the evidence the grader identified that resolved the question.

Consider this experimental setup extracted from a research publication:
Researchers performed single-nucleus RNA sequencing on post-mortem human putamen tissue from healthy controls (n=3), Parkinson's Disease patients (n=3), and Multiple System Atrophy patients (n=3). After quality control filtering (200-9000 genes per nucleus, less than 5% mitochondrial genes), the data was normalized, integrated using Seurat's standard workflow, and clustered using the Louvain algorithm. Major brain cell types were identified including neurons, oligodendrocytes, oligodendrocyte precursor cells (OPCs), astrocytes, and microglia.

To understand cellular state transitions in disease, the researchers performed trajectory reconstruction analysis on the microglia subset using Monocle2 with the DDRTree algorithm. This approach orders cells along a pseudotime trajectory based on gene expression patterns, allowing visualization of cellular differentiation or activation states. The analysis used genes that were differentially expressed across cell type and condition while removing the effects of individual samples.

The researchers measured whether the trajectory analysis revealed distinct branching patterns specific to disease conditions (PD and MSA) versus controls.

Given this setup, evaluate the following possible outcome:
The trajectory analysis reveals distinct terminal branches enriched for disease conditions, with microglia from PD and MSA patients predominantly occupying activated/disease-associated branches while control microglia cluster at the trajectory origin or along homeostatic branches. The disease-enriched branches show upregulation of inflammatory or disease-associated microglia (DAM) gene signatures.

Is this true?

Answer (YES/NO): NO